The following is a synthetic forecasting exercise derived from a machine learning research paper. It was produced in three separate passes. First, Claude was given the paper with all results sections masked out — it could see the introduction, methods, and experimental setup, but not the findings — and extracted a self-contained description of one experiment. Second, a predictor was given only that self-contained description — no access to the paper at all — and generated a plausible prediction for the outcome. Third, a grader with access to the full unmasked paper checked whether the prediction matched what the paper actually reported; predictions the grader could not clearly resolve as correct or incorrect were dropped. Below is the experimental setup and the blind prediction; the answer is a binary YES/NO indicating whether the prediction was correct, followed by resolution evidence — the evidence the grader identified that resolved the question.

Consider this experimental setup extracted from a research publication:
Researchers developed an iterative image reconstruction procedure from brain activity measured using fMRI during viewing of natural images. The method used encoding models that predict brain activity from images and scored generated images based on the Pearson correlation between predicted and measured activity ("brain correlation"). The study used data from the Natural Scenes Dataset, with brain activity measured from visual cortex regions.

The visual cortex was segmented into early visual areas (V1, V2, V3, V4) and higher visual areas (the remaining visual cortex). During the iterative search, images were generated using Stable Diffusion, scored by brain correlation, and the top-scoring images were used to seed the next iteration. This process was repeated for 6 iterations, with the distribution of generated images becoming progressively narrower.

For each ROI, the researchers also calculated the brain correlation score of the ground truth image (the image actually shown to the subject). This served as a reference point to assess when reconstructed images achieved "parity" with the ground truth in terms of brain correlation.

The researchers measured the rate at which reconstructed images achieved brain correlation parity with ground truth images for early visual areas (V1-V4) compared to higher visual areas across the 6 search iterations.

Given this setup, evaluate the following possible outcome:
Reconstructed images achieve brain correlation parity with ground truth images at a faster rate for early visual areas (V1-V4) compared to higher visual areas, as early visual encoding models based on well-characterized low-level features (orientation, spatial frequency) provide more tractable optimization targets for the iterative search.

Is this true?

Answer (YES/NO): NO